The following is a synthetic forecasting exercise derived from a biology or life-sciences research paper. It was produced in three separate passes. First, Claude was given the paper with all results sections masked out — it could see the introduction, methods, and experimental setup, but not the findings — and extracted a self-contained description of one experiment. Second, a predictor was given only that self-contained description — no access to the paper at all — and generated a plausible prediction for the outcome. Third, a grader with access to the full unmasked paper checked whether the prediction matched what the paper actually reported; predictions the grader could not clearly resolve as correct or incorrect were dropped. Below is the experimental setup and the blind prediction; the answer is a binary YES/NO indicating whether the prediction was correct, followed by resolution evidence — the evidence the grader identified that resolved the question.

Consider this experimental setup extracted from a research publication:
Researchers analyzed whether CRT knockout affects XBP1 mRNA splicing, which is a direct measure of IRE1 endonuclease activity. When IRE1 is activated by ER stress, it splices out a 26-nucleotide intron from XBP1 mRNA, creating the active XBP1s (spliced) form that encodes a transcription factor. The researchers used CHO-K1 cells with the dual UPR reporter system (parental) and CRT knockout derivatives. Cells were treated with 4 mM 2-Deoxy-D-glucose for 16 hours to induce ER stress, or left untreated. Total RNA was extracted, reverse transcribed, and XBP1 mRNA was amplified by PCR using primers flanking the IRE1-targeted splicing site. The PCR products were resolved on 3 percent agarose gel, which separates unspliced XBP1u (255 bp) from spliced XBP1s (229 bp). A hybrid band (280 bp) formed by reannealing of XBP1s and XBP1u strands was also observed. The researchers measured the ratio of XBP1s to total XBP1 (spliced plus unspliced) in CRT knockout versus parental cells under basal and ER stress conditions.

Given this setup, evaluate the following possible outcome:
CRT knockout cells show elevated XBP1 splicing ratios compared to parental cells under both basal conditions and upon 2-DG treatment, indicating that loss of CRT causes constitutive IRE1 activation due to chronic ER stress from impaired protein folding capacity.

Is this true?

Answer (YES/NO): NO